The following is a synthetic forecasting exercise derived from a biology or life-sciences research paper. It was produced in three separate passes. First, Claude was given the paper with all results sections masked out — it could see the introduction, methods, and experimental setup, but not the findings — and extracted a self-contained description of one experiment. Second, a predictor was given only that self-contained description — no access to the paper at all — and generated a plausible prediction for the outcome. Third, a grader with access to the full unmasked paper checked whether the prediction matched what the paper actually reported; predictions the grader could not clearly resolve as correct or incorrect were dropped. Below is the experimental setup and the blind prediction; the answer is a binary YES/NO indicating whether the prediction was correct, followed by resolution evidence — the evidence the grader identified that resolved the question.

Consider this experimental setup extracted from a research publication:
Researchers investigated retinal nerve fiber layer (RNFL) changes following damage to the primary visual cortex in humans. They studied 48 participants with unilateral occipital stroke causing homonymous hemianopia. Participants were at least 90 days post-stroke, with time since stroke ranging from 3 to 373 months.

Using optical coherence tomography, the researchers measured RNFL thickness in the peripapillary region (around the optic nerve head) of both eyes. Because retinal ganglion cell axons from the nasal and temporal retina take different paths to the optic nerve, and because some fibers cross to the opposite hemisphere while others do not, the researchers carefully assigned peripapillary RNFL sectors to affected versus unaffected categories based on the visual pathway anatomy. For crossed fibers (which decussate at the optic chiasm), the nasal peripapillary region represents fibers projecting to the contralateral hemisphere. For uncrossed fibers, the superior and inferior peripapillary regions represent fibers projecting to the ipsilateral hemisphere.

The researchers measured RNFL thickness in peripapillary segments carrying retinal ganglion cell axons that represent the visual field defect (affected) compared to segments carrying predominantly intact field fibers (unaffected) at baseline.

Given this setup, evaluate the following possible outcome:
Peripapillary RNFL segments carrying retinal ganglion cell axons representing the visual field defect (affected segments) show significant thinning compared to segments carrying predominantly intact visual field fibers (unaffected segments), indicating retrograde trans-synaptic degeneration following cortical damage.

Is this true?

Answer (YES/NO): YES